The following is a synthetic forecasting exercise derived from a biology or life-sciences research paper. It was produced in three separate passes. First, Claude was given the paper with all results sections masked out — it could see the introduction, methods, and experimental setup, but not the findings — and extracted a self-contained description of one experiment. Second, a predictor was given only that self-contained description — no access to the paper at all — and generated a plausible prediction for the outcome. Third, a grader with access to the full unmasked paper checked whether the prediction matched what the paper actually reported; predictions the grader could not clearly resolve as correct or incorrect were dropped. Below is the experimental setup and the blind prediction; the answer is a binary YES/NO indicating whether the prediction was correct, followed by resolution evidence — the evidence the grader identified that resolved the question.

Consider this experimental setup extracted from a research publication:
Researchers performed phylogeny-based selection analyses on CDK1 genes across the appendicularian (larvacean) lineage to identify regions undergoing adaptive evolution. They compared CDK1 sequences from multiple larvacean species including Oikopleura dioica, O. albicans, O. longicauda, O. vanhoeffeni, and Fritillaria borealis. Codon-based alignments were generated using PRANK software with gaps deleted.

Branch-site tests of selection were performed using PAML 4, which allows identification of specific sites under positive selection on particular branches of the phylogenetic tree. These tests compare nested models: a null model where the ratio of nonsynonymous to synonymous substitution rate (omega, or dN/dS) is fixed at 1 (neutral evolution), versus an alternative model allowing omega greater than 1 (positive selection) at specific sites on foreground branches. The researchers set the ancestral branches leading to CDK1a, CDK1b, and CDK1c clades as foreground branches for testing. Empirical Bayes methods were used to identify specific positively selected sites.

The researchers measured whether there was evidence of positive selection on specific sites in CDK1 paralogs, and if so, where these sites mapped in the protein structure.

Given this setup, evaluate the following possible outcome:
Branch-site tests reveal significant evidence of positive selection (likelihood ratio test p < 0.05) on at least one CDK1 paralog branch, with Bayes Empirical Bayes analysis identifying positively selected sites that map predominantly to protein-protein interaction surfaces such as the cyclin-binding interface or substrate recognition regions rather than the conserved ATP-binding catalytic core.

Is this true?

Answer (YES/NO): YES